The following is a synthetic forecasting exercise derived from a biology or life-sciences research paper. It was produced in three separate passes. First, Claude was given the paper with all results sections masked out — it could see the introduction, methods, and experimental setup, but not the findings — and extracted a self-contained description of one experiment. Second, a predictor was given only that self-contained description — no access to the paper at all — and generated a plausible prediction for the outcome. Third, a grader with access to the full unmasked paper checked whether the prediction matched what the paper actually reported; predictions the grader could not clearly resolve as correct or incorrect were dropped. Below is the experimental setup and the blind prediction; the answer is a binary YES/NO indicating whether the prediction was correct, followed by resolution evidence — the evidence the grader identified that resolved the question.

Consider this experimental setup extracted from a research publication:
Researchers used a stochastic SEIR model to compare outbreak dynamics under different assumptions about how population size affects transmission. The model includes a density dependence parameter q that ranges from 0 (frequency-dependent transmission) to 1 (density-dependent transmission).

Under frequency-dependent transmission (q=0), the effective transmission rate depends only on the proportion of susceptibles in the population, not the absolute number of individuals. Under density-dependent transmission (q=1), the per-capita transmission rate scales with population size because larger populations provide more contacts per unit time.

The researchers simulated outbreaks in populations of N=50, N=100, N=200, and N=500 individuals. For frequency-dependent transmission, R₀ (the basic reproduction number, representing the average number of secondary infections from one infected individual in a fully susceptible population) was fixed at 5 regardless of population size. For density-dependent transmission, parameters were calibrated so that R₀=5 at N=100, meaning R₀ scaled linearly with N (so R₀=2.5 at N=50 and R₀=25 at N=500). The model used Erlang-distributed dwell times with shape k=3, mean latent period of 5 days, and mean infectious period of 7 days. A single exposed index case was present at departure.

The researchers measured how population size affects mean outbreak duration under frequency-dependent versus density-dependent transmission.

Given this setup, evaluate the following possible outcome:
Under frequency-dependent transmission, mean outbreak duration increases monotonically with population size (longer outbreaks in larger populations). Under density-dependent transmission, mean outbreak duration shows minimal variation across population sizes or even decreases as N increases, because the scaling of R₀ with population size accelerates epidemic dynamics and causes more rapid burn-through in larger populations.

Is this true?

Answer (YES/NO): YES